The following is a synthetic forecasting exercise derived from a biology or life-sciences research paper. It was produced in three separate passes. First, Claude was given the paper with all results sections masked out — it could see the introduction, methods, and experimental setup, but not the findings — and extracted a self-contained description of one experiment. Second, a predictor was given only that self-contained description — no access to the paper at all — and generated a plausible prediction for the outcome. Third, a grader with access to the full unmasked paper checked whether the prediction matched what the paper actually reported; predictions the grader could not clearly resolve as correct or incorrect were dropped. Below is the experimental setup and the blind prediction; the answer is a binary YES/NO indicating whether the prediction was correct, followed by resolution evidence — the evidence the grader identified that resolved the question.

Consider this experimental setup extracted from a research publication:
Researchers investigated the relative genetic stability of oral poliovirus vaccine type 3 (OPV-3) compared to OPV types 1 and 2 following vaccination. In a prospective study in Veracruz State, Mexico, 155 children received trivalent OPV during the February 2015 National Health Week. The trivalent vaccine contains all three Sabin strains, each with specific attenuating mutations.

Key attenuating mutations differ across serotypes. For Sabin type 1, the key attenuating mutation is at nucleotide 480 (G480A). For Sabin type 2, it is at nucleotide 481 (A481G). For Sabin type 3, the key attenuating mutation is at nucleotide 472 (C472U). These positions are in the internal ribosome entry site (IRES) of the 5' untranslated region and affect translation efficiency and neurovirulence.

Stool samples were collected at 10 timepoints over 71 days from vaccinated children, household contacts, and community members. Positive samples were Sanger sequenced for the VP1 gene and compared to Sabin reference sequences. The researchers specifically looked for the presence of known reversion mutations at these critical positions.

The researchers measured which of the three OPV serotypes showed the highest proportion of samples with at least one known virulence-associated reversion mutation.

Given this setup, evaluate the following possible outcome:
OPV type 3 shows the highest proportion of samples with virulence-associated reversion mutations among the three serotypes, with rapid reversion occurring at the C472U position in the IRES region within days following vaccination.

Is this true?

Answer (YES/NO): NO